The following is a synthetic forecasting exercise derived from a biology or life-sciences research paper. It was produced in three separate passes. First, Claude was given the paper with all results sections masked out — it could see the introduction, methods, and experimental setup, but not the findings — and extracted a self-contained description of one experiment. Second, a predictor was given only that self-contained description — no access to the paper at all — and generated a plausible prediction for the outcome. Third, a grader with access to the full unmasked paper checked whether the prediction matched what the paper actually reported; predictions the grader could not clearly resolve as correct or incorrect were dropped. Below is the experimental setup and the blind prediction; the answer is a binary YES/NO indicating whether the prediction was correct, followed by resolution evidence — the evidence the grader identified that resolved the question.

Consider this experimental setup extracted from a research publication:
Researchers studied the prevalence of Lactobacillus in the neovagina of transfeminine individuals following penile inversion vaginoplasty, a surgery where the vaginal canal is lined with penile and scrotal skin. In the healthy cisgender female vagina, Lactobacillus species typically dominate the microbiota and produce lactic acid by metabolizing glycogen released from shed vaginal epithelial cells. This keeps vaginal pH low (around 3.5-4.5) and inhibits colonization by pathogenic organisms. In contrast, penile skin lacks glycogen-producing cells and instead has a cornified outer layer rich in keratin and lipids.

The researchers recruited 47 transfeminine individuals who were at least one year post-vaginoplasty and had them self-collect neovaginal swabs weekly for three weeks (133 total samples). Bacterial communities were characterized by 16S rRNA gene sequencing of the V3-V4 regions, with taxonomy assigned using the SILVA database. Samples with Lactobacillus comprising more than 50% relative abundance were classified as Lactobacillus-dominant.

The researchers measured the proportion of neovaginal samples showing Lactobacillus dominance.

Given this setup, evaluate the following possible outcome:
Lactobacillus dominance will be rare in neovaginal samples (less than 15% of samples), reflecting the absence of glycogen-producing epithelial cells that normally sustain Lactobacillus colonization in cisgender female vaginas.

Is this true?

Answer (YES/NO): YES